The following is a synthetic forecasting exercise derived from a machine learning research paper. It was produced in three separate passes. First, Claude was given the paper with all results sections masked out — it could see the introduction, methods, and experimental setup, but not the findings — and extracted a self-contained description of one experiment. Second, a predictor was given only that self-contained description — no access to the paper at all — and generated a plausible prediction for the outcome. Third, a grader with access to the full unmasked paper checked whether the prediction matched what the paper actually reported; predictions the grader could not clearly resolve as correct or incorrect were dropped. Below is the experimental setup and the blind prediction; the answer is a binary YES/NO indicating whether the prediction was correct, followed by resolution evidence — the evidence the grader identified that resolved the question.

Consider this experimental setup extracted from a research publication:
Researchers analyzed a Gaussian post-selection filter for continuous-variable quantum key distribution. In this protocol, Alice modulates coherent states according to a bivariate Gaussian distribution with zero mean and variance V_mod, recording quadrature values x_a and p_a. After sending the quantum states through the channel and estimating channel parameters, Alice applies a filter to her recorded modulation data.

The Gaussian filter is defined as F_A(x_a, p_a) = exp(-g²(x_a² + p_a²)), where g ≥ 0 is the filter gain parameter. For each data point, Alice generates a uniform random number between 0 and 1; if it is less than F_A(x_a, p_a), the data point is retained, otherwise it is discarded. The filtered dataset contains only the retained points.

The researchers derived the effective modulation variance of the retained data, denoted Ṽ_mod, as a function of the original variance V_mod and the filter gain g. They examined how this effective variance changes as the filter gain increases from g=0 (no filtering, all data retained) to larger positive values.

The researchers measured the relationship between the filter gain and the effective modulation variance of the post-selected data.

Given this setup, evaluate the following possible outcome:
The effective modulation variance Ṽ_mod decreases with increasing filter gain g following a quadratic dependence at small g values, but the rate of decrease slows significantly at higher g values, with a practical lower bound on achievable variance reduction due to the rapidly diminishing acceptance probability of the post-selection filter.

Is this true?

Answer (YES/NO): NO